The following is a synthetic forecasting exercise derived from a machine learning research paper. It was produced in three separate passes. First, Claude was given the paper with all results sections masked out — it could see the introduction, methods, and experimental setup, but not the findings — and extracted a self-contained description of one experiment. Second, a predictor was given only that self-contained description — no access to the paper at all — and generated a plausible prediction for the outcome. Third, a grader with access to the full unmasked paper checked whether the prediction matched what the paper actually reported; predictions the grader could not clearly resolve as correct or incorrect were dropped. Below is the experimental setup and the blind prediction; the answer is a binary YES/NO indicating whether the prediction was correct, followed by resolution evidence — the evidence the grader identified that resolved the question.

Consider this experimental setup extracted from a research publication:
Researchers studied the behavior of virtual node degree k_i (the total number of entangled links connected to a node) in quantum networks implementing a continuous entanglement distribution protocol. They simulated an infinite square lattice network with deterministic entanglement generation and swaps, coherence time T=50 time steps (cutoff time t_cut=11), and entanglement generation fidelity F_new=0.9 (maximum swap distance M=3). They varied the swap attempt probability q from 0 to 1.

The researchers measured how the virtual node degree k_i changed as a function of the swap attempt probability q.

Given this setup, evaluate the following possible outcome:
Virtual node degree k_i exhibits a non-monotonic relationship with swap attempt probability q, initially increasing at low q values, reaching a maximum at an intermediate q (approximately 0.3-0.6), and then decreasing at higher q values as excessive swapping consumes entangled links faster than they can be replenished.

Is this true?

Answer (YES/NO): NO